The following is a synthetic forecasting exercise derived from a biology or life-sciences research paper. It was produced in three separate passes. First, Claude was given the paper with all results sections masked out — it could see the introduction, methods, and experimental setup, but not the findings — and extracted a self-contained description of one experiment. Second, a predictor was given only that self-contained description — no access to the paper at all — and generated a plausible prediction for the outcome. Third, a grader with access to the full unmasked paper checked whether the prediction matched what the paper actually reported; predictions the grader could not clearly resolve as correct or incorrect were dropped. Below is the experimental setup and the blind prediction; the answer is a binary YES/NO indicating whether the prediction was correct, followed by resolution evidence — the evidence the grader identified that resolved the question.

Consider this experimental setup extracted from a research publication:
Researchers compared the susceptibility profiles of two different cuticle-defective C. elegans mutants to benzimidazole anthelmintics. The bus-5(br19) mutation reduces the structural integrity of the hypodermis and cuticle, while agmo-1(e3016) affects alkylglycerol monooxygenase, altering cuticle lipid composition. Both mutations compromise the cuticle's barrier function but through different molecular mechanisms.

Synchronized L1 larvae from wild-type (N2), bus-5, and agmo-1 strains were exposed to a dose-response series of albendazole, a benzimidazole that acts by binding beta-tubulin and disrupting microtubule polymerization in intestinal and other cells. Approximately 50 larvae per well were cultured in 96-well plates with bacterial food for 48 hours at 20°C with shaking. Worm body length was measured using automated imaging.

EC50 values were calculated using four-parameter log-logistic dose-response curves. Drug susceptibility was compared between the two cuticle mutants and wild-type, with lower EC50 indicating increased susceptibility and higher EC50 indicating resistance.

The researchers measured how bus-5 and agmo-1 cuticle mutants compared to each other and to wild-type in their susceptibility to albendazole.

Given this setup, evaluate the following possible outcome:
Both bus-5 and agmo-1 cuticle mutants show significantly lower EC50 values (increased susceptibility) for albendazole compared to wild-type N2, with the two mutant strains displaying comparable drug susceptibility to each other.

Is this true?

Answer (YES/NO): NO